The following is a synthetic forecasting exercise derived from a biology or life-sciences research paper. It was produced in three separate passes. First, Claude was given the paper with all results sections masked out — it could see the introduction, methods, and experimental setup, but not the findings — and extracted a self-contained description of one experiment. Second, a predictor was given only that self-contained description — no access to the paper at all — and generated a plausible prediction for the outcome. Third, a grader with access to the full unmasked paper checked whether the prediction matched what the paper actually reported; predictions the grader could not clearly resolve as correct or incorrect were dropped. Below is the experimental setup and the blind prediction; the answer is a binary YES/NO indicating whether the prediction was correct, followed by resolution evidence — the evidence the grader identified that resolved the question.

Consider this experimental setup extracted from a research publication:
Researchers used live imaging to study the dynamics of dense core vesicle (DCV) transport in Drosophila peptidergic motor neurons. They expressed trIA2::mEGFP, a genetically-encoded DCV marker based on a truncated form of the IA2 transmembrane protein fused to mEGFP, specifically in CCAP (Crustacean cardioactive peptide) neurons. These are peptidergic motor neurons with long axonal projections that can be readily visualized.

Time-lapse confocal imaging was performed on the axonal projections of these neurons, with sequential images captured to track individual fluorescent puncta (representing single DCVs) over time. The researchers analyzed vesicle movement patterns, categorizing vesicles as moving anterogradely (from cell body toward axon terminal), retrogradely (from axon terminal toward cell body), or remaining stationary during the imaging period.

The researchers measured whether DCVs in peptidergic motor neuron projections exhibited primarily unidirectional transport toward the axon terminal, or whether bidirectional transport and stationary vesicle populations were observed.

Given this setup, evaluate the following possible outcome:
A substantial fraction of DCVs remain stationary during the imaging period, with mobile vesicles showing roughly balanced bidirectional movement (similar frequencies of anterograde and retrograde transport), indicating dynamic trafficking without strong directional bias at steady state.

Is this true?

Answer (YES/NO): NO